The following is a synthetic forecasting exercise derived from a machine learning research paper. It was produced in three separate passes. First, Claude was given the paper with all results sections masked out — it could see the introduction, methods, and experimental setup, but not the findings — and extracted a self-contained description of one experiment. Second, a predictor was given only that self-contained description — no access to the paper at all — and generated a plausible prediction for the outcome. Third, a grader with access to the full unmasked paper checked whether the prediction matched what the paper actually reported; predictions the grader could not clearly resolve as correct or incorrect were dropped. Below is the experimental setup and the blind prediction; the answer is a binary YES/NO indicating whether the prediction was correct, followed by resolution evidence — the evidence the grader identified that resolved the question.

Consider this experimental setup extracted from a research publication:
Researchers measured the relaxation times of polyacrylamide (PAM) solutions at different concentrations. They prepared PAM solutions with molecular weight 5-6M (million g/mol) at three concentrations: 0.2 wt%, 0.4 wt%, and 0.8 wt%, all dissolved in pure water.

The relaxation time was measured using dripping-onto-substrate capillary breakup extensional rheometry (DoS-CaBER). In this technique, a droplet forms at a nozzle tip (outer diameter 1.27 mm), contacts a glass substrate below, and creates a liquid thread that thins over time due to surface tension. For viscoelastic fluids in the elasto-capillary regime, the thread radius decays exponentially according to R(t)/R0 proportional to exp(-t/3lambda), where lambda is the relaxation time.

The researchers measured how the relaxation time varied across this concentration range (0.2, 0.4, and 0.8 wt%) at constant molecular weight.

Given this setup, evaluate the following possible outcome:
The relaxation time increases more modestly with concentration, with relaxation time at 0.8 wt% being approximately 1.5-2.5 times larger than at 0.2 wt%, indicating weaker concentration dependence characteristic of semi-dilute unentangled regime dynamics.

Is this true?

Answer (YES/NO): NO